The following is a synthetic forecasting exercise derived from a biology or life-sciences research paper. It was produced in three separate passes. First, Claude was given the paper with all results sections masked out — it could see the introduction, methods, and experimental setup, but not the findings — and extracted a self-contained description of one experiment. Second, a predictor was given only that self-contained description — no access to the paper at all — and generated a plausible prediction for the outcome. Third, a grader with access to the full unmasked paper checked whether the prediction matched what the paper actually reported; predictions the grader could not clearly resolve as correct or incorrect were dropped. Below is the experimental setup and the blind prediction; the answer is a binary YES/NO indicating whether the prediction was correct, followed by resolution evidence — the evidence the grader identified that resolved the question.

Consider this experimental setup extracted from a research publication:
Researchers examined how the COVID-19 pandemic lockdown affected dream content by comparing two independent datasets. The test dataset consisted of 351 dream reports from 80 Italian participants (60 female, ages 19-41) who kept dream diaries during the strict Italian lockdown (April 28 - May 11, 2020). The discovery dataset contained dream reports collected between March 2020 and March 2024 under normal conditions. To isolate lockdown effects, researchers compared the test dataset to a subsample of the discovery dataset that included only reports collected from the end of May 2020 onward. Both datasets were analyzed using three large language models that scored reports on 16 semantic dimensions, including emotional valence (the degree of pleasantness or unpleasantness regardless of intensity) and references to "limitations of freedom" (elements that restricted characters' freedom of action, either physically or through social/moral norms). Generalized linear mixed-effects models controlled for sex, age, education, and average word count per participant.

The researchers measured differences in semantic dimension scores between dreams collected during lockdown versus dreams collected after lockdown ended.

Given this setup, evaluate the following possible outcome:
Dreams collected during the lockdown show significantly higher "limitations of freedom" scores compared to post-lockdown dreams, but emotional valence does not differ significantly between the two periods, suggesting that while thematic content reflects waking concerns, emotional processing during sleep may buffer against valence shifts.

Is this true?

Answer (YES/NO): YES